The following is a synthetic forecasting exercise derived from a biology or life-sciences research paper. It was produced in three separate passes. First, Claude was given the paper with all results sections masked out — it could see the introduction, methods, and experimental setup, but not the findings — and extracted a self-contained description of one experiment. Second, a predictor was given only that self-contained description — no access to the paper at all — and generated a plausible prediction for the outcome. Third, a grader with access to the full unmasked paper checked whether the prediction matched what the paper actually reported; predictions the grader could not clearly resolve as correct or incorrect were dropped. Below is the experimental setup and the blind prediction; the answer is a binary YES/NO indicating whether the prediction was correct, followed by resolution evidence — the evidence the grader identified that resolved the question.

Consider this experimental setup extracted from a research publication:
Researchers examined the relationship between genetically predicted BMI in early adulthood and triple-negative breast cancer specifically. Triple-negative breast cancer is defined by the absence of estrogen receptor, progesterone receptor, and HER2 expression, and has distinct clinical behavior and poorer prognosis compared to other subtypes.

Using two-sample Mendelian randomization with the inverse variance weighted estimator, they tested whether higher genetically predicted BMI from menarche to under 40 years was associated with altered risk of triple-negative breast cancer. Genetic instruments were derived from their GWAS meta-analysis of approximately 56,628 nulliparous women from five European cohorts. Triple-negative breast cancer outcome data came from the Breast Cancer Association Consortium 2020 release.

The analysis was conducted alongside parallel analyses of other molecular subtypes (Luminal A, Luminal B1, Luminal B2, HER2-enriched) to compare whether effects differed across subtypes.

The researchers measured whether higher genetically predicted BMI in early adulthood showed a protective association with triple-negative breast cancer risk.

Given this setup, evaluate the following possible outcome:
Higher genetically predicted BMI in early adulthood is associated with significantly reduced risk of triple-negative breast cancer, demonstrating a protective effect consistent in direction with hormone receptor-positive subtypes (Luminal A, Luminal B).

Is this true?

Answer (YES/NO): YES